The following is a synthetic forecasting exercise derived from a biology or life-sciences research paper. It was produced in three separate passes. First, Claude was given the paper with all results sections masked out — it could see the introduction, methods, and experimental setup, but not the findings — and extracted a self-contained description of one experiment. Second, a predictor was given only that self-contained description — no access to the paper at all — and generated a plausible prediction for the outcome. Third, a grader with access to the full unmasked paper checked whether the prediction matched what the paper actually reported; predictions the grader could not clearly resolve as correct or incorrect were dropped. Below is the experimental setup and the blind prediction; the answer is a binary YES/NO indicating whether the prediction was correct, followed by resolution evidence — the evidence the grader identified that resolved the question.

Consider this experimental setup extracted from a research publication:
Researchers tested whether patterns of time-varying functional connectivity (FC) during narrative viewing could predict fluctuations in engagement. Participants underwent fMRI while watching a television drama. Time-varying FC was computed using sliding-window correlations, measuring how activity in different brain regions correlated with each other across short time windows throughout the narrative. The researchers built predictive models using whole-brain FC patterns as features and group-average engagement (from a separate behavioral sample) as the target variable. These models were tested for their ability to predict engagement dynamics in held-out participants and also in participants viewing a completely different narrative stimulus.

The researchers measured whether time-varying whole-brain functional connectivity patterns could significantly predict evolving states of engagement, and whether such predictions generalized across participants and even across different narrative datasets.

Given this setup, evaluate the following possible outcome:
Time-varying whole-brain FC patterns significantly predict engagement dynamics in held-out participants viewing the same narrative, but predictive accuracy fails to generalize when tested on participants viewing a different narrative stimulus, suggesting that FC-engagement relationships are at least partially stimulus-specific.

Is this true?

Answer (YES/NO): NO